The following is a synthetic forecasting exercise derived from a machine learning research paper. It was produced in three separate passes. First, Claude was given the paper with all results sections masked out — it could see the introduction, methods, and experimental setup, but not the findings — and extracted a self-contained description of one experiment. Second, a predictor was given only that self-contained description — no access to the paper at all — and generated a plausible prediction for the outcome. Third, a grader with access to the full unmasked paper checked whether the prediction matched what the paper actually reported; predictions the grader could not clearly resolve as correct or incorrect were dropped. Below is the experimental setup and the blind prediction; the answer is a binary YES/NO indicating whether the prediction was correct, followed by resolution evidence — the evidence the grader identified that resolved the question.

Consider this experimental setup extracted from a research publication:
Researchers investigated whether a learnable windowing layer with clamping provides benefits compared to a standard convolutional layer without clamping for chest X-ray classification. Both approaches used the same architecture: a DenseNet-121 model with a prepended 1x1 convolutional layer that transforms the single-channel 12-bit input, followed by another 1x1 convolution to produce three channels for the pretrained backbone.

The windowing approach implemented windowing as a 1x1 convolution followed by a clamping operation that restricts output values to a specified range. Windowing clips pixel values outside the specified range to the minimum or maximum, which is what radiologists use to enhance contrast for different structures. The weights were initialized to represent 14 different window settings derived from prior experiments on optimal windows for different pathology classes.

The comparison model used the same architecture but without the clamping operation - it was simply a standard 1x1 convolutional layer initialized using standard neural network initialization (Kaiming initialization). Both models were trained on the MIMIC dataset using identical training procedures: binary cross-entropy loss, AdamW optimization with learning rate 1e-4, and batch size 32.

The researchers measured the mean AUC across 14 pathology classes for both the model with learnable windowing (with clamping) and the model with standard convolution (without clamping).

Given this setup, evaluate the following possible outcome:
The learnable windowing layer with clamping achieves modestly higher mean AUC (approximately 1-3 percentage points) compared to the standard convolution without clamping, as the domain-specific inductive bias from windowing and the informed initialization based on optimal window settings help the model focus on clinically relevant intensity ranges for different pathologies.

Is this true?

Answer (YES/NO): YES